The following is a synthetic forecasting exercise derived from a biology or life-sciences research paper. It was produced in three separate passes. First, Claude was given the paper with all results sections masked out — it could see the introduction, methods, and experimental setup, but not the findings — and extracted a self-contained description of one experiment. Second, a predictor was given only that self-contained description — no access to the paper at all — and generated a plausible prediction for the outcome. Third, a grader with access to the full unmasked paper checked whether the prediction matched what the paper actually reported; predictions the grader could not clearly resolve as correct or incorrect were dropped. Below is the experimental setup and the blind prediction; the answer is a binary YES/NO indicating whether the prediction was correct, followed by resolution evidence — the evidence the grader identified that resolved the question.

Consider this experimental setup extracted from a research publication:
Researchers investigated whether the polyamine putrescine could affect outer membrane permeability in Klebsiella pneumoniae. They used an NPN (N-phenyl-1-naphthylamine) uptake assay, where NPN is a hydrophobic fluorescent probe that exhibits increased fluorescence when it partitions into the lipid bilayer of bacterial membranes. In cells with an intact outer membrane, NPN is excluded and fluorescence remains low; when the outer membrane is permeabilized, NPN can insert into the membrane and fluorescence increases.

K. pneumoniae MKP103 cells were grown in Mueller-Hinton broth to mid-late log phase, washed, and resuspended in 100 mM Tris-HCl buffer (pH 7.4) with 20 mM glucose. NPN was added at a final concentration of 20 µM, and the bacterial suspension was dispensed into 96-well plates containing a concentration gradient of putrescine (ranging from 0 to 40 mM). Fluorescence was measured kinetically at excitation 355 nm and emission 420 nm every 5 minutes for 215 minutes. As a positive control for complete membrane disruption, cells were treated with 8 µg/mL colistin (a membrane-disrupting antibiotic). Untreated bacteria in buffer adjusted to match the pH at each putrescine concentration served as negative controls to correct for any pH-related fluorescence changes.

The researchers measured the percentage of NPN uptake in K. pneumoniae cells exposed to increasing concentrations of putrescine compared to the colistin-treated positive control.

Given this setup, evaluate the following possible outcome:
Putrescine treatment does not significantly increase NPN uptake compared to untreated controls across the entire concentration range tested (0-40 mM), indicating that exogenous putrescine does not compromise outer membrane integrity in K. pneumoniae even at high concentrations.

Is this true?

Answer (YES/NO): NO